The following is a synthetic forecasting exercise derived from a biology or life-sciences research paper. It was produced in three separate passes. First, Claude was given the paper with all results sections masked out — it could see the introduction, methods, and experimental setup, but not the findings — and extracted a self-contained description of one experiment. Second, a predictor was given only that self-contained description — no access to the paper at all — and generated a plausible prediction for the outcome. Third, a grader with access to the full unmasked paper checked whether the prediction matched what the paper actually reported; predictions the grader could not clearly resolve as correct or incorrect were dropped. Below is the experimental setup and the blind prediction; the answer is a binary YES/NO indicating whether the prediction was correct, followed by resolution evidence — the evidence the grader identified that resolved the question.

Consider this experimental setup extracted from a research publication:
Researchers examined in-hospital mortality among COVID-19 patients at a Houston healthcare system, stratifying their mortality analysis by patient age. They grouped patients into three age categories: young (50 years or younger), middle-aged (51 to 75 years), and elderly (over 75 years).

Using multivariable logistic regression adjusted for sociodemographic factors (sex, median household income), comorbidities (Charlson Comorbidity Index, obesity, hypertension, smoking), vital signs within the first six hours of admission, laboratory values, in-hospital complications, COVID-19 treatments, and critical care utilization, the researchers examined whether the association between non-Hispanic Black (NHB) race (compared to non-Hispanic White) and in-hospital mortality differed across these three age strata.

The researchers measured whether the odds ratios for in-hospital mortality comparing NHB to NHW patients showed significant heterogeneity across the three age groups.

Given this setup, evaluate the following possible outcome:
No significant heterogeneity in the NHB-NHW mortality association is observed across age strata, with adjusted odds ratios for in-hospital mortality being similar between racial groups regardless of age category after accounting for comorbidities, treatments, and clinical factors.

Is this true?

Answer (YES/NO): YES